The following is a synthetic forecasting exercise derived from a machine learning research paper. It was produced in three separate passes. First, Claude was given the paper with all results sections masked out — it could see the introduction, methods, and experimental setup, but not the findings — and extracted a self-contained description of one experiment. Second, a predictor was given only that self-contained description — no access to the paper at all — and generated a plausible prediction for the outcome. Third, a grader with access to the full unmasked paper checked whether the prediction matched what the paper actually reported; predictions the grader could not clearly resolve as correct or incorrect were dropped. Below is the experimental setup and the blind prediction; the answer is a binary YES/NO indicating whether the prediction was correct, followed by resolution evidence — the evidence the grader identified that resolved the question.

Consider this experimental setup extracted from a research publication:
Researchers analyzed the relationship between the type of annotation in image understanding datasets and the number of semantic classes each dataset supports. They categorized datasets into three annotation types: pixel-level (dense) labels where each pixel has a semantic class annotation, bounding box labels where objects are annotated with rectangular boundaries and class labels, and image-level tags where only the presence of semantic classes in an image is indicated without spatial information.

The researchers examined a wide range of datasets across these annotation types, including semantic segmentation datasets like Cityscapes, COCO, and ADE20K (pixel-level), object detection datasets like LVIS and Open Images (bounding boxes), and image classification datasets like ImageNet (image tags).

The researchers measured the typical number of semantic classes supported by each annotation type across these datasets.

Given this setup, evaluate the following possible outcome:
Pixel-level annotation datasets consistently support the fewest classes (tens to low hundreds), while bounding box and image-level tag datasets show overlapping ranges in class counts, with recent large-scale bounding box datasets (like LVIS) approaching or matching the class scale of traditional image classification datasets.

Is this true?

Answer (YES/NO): NO